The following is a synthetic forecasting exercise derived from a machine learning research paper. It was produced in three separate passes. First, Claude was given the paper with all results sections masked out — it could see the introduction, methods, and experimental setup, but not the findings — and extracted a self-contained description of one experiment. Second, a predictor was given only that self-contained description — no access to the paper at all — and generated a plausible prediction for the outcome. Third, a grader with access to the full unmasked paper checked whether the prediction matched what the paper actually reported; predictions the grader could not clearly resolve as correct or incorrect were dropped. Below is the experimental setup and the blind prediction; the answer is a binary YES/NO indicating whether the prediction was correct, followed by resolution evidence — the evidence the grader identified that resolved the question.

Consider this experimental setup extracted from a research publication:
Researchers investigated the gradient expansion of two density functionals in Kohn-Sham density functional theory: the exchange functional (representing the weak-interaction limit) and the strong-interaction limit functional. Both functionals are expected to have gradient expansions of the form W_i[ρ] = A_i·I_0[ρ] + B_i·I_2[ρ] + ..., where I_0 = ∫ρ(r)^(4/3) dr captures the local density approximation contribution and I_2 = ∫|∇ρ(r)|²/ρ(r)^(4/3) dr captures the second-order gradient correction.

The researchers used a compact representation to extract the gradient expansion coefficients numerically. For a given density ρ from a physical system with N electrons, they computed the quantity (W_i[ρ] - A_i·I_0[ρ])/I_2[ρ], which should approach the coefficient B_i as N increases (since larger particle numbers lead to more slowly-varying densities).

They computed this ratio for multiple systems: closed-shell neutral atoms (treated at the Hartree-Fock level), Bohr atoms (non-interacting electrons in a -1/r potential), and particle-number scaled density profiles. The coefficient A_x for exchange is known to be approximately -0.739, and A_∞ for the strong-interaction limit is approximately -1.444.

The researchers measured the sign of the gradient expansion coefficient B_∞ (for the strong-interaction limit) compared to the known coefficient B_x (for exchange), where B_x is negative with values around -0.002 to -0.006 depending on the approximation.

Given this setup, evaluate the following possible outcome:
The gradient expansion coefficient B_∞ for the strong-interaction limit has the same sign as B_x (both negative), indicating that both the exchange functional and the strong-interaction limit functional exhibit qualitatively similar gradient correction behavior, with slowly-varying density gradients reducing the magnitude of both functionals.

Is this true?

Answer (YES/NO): NO